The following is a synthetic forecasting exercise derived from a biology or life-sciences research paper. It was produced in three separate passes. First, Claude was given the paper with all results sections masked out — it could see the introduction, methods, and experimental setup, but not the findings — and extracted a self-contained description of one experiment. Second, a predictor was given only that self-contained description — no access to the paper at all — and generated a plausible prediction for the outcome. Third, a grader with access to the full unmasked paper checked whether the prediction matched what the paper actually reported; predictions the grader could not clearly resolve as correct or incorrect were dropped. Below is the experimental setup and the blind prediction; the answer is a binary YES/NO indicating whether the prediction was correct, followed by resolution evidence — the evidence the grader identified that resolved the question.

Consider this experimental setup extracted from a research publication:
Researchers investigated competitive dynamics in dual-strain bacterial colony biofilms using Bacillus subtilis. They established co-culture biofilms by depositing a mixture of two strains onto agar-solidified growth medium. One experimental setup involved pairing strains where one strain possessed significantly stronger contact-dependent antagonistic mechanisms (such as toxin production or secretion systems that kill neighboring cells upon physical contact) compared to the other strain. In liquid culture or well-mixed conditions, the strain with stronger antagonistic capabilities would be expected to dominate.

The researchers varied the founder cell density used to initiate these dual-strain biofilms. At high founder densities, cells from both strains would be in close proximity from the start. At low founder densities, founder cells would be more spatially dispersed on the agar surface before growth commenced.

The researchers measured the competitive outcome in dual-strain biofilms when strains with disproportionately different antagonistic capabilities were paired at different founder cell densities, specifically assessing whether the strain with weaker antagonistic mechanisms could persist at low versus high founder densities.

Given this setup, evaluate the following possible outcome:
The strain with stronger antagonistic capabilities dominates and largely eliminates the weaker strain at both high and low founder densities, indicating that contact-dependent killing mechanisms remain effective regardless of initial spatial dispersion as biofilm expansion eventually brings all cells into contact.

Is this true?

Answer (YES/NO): NO